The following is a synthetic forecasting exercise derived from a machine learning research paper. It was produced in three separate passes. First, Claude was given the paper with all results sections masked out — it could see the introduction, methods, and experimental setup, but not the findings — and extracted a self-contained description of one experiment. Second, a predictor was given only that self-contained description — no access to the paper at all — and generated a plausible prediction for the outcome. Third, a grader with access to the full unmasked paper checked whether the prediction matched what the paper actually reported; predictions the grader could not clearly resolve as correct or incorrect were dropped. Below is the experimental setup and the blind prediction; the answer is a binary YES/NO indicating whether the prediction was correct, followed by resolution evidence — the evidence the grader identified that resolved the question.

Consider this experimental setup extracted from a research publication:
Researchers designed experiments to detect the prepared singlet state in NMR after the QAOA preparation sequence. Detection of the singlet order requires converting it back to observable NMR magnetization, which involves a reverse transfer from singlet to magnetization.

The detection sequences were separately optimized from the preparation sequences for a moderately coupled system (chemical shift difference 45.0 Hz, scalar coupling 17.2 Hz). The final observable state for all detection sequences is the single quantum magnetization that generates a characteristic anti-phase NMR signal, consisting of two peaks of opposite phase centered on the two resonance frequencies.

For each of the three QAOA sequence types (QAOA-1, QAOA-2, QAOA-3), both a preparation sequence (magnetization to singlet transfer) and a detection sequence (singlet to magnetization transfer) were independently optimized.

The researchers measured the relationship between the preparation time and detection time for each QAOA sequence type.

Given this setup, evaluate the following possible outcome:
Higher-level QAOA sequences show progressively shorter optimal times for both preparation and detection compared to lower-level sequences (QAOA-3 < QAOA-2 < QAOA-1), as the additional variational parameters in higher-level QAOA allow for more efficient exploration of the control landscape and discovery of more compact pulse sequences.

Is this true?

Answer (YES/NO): NO